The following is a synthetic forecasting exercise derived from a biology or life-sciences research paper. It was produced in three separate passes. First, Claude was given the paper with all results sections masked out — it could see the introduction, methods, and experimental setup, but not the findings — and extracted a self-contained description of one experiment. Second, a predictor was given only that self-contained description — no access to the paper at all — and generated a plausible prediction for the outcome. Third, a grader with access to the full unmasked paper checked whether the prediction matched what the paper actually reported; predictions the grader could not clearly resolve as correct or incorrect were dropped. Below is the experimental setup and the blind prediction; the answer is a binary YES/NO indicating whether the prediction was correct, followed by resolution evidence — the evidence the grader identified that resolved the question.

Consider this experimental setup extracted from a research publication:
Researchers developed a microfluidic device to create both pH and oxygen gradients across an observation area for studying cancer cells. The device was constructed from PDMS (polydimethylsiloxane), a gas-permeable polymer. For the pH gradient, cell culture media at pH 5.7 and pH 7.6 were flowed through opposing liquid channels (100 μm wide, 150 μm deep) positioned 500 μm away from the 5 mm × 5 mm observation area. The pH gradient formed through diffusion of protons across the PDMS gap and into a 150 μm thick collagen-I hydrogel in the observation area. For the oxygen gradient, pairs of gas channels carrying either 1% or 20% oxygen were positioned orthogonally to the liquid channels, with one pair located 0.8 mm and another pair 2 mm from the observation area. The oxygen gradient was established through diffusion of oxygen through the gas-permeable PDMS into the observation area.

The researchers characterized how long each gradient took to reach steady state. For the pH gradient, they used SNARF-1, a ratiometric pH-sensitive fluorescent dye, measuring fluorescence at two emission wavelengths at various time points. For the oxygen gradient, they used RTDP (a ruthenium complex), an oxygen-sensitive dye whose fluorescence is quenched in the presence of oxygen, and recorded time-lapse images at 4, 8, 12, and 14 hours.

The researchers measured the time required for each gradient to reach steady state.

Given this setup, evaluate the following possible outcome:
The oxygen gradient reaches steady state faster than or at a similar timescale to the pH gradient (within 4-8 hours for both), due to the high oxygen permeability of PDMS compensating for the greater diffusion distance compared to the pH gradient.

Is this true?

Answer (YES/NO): NO